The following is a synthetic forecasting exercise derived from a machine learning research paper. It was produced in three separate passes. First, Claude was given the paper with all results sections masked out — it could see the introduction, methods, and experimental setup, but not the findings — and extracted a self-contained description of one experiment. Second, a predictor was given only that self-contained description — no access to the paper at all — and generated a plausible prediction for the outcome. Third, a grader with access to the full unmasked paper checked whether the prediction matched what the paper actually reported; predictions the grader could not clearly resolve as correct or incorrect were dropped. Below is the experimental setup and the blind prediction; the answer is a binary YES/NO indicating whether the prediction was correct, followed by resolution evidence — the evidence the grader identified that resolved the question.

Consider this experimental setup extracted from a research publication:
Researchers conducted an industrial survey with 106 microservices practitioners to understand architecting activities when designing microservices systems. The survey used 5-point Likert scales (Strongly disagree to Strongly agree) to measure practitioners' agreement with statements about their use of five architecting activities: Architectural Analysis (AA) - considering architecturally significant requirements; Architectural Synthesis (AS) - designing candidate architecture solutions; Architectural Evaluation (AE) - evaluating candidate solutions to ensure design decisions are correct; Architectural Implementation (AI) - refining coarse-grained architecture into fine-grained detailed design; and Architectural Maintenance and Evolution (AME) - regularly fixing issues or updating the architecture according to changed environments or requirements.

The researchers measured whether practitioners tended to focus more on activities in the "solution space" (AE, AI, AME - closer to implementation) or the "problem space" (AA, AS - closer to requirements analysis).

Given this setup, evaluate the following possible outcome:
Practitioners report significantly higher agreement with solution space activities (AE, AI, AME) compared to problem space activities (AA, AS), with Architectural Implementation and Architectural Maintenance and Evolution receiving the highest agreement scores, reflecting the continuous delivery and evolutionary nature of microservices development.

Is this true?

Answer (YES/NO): NO